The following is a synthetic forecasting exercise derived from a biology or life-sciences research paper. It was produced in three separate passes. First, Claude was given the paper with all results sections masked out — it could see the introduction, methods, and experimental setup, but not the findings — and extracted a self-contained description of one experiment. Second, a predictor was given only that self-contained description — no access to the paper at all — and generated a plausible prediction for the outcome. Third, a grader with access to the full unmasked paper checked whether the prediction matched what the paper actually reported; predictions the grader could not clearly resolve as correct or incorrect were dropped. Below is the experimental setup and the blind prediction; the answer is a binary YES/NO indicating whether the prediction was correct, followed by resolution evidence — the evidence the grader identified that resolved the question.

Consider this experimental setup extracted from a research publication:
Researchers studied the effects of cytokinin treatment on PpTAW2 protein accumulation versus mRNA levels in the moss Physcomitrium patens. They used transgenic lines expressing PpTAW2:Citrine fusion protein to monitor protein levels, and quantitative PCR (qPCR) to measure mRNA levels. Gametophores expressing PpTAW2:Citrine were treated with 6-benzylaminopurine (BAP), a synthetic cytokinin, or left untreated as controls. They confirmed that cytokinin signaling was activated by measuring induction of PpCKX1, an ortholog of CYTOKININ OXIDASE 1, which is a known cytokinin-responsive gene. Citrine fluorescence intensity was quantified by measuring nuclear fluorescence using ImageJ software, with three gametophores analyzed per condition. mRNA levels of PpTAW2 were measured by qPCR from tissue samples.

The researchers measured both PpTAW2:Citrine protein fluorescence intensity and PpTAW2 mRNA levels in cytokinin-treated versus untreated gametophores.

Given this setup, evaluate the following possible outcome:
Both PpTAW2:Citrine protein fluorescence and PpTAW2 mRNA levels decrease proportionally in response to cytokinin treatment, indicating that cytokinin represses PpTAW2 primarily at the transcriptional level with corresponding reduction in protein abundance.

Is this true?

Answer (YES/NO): NO